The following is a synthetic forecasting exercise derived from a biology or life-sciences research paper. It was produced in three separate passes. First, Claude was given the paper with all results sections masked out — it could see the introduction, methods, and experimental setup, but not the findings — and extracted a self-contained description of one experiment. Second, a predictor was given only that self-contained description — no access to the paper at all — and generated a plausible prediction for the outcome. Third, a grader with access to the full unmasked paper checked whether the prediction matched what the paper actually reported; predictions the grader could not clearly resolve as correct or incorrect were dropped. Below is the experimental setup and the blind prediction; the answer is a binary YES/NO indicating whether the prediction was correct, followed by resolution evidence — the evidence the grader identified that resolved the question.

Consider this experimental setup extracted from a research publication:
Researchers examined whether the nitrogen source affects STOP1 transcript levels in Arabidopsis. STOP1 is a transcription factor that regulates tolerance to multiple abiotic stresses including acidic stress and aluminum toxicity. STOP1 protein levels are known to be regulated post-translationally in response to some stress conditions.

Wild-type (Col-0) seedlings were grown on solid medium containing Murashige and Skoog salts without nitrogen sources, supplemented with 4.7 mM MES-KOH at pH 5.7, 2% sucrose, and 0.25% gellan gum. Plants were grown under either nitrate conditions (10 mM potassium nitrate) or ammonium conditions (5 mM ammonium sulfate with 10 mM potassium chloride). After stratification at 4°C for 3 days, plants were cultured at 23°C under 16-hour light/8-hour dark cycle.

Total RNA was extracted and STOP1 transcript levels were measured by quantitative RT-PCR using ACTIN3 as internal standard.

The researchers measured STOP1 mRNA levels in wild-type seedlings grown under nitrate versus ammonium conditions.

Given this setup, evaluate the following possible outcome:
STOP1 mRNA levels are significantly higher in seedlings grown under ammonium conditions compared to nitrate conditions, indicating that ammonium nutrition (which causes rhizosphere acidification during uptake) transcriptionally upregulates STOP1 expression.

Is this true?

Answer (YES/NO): NO